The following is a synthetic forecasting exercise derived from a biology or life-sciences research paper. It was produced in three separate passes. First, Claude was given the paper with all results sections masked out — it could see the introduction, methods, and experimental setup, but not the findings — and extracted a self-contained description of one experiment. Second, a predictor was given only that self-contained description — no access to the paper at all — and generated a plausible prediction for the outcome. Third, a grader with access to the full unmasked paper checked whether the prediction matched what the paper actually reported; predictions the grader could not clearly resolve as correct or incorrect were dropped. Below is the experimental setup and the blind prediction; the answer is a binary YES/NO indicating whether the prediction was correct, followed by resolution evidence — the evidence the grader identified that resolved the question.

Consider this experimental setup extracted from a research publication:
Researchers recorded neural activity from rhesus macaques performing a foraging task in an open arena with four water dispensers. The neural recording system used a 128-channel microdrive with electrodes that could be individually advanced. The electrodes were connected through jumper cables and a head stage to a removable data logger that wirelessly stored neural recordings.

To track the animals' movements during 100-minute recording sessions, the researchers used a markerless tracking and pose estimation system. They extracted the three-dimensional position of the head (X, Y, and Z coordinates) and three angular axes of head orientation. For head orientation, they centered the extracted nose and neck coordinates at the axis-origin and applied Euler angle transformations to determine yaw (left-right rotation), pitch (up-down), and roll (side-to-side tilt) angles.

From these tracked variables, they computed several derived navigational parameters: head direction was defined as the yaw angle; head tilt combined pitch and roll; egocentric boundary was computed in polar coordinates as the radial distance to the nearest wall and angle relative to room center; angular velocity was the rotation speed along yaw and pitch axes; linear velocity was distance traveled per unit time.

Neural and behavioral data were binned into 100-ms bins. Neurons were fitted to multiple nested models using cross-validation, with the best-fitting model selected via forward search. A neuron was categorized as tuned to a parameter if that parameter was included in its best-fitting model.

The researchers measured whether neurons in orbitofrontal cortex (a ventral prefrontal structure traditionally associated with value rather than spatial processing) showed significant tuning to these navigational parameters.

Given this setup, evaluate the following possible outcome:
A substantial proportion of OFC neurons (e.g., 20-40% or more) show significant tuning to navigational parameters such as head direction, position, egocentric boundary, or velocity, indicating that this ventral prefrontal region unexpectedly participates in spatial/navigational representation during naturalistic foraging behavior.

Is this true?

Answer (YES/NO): YES